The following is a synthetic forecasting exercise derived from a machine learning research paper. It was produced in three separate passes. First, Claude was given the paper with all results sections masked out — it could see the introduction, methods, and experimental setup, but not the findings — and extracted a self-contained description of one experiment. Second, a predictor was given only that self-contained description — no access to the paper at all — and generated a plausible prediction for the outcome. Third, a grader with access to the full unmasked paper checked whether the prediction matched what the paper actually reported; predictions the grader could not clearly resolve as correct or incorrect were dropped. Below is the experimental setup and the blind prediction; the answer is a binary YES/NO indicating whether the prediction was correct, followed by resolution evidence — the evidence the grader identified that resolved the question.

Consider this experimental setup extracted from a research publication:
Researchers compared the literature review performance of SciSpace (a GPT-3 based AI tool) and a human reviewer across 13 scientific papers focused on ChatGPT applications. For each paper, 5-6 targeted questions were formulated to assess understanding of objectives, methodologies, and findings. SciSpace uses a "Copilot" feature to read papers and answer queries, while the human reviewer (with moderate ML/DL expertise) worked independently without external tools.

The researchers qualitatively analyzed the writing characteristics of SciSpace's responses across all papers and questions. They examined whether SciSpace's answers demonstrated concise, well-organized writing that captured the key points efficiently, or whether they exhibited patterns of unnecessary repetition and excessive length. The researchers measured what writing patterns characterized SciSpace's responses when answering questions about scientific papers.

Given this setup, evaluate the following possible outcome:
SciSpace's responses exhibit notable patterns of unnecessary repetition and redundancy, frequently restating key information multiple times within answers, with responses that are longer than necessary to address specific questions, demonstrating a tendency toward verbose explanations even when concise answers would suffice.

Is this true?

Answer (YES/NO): YES